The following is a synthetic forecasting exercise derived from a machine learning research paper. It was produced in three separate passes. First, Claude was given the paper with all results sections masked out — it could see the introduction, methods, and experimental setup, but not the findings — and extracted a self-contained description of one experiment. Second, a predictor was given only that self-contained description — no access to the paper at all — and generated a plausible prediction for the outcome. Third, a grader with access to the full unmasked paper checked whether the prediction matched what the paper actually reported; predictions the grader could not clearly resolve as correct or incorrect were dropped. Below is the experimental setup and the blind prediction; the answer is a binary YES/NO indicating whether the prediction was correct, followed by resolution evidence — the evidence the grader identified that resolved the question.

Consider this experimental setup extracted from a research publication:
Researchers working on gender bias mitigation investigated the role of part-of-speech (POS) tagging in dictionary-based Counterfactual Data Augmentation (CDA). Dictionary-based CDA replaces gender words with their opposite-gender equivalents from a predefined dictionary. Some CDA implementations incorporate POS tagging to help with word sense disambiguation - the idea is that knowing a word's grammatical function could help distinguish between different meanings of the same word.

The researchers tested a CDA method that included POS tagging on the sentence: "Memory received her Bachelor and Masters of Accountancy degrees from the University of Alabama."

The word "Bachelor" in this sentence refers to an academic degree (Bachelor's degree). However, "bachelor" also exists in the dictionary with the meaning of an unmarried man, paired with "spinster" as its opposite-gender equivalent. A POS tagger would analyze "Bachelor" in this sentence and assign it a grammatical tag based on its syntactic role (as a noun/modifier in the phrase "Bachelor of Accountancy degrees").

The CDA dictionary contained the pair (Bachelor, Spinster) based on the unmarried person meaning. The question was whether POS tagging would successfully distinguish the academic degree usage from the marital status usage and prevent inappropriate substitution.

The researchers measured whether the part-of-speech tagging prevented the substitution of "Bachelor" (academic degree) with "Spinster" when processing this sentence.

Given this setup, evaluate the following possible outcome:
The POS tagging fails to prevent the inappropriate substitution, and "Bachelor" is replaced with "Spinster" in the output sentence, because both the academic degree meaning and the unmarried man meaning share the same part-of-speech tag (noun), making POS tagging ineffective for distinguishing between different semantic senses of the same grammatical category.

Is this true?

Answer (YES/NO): YES